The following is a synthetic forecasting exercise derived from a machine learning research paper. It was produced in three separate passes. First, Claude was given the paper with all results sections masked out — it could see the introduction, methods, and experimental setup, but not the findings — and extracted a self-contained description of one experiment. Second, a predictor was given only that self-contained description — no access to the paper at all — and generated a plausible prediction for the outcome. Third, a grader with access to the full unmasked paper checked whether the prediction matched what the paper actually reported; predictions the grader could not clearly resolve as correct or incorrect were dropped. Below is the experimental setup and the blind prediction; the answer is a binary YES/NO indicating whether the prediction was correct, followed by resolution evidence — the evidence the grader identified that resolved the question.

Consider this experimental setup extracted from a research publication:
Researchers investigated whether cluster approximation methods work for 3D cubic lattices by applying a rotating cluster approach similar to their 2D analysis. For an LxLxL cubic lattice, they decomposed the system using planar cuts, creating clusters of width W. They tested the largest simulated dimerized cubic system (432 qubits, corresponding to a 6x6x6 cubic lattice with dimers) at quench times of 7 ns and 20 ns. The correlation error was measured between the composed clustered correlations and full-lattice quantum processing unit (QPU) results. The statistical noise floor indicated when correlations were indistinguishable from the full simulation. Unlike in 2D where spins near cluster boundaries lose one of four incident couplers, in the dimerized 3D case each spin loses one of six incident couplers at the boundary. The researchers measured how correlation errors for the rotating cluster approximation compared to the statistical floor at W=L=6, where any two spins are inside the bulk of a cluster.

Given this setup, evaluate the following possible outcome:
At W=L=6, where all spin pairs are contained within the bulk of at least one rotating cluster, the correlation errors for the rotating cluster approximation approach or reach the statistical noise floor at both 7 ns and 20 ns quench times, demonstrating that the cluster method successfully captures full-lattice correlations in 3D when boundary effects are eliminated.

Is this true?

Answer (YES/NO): NO